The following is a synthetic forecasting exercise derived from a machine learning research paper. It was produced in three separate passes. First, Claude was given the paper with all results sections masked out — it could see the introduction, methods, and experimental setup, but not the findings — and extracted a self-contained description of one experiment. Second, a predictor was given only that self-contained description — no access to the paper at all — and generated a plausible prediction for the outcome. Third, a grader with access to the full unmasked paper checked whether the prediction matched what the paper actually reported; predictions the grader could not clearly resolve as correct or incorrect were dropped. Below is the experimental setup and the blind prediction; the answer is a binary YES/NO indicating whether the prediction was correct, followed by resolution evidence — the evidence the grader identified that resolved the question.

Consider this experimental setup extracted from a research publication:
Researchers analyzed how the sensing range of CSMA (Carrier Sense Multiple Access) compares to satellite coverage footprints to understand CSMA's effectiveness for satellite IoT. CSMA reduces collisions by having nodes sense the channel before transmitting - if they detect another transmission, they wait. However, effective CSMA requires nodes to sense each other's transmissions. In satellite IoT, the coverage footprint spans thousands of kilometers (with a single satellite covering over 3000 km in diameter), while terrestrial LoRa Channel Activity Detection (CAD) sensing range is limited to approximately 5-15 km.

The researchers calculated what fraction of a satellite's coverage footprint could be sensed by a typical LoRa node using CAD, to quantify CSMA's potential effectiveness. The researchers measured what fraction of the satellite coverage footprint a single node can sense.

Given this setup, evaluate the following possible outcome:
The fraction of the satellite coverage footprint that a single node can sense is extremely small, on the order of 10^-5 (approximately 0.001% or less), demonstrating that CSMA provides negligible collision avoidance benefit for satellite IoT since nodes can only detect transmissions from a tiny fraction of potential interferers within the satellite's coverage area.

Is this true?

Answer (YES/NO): NO